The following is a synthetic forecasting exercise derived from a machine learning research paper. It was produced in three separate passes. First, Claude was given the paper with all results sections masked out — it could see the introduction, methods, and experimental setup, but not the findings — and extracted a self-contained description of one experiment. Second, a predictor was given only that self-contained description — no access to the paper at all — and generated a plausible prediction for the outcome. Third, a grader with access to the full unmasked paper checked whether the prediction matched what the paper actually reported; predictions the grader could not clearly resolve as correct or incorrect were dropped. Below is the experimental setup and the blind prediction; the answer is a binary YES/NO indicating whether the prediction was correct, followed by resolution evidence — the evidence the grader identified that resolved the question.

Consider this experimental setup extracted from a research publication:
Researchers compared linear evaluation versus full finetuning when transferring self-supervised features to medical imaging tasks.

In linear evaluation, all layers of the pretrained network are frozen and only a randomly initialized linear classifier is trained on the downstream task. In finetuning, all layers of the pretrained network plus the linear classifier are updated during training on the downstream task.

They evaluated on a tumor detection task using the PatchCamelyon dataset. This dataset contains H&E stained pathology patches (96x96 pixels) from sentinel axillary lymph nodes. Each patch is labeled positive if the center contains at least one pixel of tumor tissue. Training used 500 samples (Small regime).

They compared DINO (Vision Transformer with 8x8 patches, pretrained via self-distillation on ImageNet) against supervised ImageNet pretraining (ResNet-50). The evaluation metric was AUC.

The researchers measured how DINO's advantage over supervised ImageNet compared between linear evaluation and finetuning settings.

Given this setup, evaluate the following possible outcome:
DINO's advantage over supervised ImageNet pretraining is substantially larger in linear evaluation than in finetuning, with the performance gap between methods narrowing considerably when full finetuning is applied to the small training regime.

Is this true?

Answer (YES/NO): NO